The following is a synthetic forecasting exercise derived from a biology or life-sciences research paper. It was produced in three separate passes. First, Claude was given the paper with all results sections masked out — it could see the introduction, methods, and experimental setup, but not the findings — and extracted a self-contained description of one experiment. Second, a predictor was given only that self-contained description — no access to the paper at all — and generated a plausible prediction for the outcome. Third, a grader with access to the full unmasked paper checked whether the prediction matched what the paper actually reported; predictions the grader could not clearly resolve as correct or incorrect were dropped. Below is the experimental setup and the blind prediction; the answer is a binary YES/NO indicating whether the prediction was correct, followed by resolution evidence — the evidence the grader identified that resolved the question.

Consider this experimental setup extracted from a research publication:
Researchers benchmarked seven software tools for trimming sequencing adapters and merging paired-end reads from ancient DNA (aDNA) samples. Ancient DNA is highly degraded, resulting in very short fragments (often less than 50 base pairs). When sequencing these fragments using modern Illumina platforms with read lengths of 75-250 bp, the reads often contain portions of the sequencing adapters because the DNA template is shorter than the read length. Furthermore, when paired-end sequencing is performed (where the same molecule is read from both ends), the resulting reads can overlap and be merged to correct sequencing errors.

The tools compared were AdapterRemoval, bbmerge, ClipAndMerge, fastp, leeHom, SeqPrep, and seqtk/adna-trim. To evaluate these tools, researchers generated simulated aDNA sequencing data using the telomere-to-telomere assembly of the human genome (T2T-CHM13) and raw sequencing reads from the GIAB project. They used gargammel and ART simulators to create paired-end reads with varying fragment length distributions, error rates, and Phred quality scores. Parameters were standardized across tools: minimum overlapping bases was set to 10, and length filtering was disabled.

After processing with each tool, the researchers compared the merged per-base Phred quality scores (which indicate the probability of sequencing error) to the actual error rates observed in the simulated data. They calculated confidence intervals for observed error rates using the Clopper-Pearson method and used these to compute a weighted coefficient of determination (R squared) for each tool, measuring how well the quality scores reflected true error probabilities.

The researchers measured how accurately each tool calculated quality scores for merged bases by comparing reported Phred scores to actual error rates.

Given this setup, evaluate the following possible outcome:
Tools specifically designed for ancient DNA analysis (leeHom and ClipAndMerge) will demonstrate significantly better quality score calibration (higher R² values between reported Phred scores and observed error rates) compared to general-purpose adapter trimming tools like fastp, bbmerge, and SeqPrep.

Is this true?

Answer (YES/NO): NO